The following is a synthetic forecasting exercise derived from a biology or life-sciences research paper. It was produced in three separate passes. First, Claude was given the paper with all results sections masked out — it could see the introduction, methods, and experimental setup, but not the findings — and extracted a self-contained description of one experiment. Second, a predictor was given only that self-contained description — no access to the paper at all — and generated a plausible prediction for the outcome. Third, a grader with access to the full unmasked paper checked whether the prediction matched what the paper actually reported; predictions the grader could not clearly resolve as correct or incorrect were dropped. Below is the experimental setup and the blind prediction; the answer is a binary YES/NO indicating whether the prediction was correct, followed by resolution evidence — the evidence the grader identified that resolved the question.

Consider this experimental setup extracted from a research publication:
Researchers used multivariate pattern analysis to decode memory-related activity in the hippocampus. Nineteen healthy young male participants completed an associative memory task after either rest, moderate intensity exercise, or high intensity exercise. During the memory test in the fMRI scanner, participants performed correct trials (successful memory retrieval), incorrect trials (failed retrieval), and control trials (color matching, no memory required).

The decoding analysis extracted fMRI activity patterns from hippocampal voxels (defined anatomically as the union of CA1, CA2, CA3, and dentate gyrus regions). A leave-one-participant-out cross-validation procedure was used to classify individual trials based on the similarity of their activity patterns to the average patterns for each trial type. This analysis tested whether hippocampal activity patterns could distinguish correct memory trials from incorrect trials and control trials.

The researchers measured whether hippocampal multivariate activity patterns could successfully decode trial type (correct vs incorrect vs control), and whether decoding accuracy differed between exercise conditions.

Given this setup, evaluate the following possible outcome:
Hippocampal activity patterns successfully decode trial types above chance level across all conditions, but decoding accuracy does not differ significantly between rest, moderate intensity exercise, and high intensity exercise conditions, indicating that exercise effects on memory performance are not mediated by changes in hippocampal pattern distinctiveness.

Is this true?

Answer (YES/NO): NO